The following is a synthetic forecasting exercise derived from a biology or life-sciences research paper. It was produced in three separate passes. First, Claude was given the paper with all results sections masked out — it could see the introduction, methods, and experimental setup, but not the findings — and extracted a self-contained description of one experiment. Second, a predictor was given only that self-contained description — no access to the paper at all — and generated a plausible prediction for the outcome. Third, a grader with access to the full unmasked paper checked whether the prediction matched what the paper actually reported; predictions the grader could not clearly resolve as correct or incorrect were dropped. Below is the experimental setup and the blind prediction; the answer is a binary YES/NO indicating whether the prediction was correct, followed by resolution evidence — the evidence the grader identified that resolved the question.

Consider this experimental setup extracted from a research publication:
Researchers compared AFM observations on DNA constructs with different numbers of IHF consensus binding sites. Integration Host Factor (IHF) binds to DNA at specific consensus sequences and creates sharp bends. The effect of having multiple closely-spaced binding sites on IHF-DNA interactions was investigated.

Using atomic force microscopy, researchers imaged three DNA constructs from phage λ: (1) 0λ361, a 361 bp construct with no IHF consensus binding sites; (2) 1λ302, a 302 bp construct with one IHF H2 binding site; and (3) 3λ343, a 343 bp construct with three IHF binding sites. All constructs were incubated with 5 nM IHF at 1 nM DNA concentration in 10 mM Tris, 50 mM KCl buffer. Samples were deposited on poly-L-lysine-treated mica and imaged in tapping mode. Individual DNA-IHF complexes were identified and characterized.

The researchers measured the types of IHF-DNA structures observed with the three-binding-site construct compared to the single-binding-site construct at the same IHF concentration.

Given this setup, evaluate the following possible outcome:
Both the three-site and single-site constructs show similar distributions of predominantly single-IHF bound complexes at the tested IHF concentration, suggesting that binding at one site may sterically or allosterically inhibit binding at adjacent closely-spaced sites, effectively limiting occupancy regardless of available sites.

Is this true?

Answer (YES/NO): NO